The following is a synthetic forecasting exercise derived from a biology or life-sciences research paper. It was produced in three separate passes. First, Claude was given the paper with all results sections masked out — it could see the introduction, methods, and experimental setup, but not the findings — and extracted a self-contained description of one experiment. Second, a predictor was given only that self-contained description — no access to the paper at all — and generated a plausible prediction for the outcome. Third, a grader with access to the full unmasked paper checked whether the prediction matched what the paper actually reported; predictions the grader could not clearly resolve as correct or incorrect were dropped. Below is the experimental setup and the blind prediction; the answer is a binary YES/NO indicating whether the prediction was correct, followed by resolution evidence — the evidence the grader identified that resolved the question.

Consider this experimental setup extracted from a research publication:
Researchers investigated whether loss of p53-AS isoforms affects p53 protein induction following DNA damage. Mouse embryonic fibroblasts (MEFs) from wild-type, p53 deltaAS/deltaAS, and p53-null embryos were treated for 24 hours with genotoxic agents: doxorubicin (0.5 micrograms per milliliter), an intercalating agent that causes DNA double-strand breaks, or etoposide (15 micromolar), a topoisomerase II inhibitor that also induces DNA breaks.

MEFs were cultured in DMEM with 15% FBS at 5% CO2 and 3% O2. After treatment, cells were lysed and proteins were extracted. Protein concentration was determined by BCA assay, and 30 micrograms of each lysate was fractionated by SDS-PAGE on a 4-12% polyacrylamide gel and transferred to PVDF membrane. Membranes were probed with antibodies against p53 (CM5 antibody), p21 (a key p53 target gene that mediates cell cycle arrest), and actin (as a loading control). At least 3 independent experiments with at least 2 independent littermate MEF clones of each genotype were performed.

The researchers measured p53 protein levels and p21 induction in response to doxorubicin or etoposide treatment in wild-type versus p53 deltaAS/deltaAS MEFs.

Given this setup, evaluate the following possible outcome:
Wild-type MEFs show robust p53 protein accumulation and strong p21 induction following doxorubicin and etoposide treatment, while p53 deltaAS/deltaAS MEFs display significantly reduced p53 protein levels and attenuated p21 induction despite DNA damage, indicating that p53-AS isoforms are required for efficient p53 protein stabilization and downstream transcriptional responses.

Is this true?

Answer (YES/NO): NO